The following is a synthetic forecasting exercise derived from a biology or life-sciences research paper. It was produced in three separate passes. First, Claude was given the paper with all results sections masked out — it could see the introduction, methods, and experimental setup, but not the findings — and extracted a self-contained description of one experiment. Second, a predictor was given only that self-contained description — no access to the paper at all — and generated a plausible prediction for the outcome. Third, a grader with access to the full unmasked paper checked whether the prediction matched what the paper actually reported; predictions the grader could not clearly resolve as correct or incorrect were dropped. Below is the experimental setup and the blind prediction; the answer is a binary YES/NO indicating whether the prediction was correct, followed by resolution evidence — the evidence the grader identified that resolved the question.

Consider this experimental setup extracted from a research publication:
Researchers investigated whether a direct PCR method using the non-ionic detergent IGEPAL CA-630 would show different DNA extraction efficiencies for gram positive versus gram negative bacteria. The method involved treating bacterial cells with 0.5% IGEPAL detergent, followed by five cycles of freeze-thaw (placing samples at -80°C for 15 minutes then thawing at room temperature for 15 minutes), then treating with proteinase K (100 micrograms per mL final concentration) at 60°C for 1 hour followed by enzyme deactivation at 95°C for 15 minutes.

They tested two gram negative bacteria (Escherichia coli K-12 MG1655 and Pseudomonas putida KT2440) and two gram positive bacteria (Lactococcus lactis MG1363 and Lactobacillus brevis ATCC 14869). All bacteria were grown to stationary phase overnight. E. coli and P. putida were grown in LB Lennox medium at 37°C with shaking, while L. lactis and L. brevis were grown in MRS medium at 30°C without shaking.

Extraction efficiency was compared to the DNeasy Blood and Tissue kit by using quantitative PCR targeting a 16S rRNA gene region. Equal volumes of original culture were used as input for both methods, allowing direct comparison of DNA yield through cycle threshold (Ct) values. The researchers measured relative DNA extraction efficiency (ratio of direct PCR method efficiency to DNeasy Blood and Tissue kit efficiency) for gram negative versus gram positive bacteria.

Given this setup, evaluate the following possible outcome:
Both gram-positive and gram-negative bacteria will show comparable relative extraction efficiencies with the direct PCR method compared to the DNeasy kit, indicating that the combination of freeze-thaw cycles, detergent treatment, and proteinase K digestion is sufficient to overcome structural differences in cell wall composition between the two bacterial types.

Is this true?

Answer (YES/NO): NO